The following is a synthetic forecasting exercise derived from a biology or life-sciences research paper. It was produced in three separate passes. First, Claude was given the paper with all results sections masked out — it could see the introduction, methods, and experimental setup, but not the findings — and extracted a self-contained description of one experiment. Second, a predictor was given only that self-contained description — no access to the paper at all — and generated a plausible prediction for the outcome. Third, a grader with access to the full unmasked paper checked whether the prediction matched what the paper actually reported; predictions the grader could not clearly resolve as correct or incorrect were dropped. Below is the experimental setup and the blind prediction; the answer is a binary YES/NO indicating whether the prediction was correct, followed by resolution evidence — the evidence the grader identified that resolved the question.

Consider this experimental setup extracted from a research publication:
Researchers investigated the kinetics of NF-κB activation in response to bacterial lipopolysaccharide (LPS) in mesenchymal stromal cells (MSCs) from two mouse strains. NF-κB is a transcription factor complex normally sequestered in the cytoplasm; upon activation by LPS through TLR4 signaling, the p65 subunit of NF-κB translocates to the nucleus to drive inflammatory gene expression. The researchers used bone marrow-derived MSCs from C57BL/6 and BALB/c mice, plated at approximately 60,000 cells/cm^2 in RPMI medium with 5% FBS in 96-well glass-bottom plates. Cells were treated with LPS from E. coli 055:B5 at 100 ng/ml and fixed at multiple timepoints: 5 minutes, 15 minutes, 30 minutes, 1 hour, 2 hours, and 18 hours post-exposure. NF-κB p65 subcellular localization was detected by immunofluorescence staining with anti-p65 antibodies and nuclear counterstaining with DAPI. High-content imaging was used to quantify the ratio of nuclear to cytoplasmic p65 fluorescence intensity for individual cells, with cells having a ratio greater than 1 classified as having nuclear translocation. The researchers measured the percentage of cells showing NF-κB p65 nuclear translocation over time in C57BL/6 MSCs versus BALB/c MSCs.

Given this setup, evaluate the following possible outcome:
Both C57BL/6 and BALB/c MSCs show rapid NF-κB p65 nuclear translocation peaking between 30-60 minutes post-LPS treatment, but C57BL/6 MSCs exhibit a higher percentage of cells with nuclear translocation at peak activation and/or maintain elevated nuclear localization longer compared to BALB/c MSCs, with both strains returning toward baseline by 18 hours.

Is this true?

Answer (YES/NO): NO